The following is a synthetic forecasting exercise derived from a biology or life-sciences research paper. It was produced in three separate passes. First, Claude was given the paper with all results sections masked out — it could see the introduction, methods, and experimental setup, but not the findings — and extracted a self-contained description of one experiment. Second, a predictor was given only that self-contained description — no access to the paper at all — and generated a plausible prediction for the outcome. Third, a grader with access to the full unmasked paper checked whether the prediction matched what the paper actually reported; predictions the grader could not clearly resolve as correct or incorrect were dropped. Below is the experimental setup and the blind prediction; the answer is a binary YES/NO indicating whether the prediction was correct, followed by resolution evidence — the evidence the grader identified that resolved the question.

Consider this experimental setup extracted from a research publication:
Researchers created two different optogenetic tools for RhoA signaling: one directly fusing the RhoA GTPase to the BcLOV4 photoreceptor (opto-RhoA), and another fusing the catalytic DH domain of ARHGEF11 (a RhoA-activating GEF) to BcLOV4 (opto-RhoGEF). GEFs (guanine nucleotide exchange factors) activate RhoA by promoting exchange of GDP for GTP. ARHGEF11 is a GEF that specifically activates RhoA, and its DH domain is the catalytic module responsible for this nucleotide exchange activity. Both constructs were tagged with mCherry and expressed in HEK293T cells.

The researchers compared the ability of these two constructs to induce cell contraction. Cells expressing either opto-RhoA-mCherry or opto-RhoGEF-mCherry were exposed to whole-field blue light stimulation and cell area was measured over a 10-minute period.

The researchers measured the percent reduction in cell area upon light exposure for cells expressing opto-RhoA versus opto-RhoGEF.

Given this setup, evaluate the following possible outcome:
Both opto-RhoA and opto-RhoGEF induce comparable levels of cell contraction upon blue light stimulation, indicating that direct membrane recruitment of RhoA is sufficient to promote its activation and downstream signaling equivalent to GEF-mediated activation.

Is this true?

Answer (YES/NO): YES